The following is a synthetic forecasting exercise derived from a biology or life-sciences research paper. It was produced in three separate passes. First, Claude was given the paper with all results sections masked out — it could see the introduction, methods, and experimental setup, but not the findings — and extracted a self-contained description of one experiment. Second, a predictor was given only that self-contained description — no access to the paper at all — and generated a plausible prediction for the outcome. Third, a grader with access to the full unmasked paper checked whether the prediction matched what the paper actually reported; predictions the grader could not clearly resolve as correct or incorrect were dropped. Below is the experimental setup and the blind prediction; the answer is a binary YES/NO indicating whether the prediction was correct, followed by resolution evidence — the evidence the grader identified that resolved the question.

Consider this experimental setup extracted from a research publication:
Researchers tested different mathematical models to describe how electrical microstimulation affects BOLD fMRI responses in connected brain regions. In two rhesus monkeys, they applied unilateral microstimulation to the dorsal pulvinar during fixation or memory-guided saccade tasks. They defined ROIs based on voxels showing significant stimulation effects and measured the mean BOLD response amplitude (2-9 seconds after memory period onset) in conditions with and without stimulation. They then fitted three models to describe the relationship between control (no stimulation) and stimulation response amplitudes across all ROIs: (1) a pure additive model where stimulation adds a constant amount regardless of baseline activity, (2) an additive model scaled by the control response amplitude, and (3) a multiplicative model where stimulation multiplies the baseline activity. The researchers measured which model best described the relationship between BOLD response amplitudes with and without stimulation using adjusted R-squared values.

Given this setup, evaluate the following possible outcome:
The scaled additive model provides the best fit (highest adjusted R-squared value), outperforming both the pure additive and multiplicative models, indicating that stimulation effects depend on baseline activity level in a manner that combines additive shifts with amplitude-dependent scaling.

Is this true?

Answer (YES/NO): YES